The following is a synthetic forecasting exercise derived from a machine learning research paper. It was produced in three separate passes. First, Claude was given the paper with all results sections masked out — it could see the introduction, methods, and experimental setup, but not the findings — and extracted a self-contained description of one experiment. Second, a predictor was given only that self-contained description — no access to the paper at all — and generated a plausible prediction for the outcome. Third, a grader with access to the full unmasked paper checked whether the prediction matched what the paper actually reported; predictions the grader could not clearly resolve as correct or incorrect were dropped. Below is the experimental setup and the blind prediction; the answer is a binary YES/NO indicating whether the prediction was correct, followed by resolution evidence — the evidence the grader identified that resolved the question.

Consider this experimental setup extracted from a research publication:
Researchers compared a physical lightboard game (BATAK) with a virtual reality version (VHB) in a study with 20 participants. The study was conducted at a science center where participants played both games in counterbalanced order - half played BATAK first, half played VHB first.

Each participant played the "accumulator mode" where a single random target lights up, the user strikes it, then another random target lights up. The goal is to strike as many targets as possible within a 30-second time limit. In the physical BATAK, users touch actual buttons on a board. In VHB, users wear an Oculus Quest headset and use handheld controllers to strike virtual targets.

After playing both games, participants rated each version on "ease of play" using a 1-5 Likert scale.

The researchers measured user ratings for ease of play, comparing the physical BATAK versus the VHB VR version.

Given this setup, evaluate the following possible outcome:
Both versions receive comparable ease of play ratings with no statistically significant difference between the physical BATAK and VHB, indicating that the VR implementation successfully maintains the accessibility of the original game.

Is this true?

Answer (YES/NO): NO